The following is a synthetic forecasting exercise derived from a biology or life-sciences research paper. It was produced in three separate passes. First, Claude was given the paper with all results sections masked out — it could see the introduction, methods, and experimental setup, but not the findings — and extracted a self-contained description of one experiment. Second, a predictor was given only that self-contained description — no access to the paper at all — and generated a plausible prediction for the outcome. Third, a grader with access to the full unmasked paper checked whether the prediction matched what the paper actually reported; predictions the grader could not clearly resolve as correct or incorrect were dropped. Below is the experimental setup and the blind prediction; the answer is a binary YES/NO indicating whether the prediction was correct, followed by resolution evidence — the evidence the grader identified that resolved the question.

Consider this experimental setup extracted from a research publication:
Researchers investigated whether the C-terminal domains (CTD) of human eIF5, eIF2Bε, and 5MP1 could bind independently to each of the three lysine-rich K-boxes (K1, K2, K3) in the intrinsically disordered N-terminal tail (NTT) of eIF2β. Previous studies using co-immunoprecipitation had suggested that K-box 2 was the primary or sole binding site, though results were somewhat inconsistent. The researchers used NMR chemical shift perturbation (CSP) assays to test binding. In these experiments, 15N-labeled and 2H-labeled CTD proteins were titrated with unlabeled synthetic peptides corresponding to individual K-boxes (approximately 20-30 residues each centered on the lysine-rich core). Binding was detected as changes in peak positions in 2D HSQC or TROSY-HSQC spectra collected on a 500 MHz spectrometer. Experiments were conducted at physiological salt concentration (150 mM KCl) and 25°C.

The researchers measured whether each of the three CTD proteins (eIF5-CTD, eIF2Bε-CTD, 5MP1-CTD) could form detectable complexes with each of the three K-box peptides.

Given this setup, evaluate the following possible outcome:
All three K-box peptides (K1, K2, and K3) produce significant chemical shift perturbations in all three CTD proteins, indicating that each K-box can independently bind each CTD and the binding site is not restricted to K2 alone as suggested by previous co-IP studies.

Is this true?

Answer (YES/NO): YES